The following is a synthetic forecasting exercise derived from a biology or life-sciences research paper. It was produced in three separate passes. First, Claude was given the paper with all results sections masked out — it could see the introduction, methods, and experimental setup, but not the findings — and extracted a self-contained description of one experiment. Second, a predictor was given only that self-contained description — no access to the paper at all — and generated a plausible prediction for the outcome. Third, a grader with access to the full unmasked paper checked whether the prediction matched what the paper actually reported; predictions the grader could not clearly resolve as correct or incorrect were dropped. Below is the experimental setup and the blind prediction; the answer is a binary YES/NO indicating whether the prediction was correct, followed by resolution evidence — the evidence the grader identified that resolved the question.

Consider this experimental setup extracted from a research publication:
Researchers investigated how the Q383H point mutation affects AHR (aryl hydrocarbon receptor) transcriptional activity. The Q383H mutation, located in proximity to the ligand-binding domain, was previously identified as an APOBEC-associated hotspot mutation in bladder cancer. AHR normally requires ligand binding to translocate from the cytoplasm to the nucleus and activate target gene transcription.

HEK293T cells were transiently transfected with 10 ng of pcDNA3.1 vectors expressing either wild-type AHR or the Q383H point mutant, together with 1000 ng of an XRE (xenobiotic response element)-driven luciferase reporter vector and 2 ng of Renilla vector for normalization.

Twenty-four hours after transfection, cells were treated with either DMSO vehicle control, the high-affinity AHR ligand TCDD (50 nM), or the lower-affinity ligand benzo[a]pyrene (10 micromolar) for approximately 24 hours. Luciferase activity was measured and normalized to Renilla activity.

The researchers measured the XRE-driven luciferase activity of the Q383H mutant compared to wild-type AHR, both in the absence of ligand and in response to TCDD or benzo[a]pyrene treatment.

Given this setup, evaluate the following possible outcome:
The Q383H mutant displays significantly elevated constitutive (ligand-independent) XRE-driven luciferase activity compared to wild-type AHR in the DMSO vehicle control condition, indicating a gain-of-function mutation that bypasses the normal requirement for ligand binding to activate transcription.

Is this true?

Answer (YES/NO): NO